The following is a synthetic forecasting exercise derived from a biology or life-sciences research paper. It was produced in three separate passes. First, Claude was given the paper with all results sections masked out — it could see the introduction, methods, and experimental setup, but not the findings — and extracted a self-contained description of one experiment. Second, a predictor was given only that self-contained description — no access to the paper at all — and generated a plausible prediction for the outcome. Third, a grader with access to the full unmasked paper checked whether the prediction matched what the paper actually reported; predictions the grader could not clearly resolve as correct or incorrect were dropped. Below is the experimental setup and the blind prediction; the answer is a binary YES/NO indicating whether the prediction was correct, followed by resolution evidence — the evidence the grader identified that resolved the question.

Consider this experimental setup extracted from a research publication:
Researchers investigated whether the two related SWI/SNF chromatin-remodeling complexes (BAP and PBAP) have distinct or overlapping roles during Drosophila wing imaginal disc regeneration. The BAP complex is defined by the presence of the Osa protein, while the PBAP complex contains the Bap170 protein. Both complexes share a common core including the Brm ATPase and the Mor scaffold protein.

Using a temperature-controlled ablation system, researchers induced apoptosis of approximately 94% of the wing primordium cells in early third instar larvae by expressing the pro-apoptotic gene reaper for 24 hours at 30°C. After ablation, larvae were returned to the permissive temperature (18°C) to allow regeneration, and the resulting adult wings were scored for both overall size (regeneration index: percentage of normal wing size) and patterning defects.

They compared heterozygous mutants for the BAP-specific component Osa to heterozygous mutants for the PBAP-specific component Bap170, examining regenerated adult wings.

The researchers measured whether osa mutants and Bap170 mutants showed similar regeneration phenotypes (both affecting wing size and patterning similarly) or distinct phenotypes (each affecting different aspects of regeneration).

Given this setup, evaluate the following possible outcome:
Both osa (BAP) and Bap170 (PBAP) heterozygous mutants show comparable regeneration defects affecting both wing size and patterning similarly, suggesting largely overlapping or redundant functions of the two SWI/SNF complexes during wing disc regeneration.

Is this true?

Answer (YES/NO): NO